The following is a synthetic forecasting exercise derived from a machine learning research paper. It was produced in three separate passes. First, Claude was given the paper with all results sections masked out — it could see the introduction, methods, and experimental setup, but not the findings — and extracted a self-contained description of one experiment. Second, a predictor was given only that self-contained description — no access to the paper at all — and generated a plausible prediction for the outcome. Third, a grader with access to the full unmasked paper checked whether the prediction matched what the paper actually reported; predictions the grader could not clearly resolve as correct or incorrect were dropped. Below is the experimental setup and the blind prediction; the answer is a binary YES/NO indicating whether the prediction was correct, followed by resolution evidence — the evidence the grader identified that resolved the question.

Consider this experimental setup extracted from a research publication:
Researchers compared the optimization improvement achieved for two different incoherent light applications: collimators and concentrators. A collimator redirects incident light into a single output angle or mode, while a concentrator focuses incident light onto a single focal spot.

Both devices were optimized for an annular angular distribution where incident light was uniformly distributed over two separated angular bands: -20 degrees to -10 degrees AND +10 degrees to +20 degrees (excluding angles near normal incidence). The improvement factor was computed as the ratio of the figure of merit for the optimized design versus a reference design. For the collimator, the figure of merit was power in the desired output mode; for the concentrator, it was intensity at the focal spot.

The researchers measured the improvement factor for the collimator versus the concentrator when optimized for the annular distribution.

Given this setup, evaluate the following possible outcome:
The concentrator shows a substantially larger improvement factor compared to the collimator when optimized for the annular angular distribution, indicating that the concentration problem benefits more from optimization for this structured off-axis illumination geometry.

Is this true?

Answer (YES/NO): NO